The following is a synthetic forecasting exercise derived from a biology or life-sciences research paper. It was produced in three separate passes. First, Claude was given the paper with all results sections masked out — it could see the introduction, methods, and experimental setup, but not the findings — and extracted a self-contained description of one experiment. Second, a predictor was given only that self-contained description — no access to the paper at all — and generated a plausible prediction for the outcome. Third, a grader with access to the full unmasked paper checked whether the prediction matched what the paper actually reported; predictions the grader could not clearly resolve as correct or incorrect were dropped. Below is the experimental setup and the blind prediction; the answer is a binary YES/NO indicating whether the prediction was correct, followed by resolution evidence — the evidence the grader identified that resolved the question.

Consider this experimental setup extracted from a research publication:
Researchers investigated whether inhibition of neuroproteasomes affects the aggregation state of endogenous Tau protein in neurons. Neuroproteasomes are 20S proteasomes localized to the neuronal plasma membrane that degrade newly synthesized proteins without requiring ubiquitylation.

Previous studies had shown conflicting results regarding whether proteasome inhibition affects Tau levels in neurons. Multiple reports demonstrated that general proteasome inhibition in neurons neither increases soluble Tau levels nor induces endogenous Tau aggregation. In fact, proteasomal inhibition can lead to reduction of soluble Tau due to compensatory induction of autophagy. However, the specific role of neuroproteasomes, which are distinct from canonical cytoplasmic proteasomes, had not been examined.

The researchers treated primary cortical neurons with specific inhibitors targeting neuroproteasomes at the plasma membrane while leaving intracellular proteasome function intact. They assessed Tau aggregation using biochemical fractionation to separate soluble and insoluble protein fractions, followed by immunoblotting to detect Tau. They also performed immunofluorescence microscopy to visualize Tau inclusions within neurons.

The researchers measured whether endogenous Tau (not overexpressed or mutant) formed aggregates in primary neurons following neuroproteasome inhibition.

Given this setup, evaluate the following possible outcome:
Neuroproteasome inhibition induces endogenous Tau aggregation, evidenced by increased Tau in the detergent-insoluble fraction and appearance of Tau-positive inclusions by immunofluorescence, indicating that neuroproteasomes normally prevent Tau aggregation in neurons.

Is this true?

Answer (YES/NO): YES